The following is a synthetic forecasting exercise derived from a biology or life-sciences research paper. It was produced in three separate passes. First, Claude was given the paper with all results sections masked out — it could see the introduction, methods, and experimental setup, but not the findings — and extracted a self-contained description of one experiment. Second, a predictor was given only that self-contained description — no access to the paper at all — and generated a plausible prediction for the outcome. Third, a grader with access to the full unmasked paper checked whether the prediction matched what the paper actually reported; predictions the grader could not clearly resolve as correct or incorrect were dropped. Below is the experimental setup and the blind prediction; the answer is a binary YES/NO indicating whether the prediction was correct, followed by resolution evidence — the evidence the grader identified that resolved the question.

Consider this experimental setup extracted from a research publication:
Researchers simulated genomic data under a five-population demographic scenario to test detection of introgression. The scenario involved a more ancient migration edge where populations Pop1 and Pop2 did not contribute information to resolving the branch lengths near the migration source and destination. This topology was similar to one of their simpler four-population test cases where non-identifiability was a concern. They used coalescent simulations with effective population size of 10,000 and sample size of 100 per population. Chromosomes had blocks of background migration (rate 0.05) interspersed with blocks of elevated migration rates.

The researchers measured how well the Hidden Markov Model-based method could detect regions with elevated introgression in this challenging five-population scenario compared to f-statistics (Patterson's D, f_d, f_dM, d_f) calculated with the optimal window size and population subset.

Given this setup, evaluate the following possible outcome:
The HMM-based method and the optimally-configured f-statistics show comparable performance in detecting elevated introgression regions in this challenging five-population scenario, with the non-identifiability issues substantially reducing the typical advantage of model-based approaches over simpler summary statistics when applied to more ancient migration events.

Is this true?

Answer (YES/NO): NO